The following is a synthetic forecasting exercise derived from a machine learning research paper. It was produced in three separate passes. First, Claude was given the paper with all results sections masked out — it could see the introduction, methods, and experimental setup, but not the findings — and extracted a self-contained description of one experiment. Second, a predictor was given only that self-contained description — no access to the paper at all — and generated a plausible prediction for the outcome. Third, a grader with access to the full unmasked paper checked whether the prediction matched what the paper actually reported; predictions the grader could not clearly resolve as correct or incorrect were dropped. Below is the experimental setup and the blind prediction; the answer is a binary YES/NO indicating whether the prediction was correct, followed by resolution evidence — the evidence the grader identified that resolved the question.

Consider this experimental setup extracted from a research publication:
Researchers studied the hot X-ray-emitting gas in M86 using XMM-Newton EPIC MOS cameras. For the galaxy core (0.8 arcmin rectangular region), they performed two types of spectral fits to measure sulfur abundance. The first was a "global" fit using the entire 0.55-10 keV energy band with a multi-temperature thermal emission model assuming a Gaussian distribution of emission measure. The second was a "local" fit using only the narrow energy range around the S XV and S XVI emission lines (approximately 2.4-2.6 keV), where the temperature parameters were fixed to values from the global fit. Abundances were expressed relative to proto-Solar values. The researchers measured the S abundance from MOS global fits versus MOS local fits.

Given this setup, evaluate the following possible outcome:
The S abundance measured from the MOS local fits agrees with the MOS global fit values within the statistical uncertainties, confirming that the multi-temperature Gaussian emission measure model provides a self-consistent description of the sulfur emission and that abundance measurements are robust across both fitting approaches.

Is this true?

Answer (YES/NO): YES